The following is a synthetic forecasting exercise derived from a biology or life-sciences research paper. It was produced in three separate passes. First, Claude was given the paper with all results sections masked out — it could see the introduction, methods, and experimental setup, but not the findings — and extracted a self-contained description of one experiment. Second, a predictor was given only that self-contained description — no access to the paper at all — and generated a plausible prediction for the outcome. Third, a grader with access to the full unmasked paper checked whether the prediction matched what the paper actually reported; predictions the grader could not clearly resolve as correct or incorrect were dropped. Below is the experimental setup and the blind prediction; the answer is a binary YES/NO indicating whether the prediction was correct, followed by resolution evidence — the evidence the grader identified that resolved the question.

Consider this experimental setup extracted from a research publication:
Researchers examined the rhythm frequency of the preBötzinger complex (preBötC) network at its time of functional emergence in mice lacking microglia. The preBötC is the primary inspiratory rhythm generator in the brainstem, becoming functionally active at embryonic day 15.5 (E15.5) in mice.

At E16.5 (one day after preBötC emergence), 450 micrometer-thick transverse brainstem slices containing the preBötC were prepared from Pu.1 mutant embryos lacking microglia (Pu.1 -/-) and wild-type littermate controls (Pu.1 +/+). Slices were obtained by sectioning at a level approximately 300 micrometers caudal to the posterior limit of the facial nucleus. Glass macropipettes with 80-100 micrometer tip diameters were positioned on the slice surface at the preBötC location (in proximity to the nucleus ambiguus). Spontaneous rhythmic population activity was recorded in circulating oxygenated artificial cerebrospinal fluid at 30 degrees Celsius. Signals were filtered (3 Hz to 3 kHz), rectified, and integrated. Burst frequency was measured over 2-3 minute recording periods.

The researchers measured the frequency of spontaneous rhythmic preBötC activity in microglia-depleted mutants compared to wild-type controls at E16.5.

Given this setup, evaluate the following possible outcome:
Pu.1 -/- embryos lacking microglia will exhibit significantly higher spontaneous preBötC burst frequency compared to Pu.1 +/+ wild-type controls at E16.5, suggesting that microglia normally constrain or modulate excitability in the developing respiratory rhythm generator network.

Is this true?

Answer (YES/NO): NO